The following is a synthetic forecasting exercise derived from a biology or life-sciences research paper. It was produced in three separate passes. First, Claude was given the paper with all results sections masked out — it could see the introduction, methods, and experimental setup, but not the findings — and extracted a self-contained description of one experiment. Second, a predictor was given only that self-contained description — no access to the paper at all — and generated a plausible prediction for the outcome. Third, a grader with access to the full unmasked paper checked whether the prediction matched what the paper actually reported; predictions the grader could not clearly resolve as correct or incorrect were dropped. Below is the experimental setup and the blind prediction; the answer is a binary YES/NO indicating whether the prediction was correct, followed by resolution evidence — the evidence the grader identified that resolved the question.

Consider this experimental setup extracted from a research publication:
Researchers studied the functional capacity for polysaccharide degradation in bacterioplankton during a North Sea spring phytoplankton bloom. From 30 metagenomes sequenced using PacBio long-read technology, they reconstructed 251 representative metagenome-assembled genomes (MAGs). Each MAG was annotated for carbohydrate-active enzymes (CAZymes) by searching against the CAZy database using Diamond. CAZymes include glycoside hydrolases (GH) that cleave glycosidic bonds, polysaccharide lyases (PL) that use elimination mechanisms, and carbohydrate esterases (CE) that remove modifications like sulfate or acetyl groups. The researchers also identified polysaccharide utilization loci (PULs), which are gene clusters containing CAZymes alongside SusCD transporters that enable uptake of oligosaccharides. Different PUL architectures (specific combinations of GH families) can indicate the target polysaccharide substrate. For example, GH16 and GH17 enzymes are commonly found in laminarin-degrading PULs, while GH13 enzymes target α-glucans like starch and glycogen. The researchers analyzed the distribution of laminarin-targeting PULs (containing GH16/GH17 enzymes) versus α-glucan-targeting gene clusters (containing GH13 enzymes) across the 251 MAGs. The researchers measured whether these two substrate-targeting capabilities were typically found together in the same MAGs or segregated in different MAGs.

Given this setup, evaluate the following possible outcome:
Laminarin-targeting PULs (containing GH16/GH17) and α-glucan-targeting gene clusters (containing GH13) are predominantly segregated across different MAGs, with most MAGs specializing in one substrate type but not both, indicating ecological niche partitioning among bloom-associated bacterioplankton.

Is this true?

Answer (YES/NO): NO